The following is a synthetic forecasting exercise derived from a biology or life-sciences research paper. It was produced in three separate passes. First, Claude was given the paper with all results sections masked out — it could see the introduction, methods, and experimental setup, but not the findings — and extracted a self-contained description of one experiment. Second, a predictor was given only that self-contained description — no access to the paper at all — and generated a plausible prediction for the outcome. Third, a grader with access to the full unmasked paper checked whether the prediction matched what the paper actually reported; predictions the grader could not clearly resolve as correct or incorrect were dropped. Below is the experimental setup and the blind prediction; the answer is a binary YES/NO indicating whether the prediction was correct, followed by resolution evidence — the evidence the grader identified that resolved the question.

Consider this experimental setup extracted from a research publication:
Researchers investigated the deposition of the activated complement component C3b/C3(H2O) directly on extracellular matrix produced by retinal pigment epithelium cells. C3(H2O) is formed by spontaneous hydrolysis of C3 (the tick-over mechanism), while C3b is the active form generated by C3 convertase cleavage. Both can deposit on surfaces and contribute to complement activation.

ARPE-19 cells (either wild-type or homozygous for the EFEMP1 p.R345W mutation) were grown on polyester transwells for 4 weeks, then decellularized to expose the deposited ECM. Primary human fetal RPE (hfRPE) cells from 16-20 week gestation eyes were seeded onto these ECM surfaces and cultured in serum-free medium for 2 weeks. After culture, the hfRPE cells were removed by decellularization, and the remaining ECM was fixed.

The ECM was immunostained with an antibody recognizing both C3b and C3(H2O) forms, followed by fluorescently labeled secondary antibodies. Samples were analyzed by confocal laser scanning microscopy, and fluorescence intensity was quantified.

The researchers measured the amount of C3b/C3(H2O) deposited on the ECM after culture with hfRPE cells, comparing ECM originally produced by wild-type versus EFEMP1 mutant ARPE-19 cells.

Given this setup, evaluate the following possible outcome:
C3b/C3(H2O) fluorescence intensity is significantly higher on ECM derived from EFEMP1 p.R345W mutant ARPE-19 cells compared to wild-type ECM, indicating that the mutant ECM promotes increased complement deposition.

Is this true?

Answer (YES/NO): YES